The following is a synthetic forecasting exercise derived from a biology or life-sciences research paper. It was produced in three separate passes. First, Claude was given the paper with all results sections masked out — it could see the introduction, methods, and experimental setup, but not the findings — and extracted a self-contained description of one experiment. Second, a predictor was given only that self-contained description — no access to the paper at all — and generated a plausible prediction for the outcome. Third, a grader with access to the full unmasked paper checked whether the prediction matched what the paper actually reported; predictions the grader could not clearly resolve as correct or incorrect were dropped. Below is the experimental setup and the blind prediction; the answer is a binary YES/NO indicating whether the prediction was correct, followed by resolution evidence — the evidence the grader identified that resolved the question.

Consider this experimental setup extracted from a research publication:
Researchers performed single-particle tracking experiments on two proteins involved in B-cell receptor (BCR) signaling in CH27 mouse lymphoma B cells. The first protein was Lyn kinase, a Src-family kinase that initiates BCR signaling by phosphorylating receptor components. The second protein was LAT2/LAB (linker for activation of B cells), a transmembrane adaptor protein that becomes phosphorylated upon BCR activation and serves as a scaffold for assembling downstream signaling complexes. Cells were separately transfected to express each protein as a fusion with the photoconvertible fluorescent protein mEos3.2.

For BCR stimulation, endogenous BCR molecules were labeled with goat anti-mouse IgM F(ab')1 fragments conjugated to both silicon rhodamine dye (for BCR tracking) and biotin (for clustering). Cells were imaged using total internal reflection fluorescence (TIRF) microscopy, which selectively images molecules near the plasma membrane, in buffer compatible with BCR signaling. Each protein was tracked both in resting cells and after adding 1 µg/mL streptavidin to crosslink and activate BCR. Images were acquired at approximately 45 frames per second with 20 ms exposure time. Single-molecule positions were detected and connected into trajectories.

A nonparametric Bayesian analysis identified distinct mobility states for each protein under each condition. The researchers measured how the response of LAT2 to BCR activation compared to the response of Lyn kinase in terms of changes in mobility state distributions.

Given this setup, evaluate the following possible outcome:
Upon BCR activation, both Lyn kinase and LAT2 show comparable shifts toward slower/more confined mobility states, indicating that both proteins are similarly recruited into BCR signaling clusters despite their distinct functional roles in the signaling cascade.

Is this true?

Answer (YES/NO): NO